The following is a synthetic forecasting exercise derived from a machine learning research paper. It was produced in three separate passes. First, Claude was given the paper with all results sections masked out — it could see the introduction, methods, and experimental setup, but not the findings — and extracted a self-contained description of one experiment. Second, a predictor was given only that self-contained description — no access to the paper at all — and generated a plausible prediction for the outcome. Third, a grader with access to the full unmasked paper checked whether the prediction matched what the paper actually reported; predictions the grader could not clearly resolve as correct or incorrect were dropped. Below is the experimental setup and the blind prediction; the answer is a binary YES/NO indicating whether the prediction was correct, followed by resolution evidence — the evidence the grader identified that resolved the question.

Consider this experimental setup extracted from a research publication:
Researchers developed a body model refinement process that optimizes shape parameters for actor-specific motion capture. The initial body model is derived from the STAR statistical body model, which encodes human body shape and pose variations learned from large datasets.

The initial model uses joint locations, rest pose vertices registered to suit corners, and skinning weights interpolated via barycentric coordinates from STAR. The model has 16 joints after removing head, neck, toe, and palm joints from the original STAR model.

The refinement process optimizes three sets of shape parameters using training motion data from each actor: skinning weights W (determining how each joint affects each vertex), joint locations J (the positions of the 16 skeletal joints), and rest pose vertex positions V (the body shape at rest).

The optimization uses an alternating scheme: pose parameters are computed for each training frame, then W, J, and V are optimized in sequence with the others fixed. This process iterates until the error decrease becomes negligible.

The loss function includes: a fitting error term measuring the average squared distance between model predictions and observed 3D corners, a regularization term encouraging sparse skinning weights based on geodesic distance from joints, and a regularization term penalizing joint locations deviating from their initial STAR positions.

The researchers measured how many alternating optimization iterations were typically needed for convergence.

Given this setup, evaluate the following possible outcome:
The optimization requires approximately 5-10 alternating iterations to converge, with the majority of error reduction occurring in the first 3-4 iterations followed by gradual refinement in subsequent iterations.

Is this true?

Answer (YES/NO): NO